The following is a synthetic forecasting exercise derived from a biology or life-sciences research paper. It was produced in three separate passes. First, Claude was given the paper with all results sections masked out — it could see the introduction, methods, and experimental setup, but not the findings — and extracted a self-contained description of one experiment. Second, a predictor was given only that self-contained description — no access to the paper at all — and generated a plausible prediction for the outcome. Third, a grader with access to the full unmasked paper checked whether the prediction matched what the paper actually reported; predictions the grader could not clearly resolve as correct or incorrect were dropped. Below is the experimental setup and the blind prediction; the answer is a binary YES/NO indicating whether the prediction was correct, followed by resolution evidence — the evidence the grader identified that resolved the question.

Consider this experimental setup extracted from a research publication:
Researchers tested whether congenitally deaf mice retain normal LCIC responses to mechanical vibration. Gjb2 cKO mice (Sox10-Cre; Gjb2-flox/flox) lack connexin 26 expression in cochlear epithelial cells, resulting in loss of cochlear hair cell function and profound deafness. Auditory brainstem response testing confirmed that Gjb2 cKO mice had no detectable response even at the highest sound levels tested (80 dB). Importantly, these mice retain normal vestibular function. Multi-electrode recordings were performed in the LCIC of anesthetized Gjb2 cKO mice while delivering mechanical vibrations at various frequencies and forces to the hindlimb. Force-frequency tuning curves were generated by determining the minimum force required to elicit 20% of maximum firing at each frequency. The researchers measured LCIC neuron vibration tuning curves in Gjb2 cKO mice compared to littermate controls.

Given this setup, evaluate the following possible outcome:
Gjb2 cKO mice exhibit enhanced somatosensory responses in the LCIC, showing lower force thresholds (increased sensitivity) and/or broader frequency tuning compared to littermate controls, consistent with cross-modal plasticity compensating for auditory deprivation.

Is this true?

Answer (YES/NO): NO